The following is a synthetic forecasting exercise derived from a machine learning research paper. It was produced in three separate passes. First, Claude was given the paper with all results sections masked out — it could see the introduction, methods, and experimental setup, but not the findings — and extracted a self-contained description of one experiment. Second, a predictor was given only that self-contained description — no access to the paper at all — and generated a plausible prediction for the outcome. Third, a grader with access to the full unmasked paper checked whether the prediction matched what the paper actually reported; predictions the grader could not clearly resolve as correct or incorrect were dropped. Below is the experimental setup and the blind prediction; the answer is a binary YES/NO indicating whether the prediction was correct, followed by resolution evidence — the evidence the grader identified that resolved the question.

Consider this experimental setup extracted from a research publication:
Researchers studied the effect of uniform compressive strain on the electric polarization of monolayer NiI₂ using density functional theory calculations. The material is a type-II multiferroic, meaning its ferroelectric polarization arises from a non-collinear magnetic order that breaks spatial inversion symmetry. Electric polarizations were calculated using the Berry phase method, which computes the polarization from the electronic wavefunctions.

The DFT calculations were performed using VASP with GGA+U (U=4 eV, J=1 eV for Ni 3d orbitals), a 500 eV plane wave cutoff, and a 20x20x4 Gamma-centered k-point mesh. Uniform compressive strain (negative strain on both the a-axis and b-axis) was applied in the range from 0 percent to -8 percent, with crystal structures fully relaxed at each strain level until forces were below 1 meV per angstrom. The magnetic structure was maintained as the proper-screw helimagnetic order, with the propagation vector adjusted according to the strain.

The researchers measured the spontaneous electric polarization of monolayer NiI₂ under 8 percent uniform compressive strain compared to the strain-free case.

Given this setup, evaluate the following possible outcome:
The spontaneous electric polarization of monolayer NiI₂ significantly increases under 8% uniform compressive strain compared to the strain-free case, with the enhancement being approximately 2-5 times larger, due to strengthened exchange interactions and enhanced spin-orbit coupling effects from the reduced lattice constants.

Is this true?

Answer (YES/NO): NO